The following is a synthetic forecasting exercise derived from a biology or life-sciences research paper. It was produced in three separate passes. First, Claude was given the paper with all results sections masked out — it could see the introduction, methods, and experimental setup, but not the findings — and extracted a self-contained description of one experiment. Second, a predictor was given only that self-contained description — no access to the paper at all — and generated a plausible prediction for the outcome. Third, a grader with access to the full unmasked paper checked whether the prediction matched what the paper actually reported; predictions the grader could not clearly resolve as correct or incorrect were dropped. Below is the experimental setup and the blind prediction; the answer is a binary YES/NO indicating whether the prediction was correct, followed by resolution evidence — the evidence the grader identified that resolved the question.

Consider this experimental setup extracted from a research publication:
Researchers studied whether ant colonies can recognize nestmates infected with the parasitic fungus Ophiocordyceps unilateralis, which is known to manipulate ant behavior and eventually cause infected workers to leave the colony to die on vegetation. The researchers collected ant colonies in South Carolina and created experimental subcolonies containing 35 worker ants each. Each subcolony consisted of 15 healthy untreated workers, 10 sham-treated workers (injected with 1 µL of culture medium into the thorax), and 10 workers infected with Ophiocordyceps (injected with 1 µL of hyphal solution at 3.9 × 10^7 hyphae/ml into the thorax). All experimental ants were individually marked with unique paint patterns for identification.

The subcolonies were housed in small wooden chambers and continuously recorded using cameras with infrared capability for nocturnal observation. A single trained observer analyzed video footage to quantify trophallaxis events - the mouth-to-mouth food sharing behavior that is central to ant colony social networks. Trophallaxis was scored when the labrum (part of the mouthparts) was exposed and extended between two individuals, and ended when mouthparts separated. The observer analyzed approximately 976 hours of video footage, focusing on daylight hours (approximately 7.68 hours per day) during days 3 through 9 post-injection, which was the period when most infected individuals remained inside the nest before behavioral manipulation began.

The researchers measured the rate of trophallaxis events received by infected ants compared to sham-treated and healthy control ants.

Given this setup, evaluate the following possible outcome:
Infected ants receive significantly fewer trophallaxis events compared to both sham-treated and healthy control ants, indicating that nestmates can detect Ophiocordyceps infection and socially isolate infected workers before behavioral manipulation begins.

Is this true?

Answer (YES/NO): NO